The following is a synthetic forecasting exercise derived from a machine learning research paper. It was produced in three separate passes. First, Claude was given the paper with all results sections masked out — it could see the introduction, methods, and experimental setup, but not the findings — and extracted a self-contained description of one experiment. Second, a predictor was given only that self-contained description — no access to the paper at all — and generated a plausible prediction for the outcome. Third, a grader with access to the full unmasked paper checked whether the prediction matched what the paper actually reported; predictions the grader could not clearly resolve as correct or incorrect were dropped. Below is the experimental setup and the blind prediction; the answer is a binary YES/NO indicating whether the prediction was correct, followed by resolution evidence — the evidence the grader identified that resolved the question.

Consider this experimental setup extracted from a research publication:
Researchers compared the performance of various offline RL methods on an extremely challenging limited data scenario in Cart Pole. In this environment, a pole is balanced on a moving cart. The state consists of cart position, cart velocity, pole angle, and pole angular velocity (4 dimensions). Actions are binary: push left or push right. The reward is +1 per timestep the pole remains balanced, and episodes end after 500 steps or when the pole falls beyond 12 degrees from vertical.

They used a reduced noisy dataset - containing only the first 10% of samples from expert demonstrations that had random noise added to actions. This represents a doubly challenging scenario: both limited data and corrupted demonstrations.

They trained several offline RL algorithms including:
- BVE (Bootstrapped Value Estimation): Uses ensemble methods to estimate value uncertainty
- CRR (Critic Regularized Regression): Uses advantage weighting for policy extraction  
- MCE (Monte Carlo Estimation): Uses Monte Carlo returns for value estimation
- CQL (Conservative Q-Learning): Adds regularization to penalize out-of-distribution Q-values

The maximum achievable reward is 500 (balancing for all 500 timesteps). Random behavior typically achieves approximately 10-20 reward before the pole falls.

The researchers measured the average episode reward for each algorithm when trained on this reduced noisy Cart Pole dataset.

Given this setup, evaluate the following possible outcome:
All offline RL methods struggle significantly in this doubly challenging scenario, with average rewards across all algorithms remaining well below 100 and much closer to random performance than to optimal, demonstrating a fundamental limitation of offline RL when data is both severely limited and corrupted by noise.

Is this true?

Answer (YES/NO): NO